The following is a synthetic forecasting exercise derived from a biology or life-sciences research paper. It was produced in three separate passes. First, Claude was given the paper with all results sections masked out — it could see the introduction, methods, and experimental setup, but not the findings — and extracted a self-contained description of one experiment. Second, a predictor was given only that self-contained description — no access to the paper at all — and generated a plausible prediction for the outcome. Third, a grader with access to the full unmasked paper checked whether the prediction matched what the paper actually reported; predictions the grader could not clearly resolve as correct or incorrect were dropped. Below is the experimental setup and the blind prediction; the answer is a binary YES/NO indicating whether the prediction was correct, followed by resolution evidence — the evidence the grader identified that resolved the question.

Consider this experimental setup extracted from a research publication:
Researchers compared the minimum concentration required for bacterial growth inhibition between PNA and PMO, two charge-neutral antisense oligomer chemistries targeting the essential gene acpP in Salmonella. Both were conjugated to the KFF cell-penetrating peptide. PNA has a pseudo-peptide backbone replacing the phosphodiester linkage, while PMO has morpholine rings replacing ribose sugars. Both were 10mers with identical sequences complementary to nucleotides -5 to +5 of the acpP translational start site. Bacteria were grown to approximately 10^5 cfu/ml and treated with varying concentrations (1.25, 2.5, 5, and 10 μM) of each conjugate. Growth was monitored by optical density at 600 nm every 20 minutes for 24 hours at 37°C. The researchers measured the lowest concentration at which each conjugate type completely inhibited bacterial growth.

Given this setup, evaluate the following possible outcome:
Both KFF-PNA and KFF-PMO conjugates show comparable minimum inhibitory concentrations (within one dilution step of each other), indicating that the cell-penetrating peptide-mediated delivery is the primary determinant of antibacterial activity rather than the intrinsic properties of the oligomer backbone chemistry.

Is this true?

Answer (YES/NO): NO